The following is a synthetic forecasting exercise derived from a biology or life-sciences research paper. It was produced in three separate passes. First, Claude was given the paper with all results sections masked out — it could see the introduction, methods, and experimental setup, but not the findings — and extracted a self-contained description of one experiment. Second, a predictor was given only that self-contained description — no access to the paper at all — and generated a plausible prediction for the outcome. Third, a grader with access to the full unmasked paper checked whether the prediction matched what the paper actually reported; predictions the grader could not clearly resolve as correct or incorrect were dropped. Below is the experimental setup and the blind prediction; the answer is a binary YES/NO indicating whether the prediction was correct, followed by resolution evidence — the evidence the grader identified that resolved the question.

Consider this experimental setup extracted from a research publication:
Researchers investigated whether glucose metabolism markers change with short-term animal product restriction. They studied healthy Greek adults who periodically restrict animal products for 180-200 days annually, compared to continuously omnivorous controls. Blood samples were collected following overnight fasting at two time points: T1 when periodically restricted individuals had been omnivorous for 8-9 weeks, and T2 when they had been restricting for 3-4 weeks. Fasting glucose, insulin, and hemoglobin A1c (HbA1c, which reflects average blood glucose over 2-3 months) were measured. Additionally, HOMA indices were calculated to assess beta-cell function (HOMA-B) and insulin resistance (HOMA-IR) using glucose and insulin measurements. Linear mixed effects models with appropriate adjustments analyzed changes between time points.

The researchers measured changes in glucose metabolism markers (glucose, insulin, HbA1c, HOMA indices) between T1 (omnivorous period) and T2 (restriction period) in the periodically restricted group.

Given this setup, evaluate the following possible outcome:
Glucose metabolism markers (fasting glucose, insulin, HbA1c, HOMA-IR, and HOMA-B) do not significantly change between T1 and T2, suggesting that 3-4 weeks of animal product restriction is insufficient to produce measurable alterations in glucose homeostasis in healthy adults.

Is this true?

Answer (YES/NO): YES